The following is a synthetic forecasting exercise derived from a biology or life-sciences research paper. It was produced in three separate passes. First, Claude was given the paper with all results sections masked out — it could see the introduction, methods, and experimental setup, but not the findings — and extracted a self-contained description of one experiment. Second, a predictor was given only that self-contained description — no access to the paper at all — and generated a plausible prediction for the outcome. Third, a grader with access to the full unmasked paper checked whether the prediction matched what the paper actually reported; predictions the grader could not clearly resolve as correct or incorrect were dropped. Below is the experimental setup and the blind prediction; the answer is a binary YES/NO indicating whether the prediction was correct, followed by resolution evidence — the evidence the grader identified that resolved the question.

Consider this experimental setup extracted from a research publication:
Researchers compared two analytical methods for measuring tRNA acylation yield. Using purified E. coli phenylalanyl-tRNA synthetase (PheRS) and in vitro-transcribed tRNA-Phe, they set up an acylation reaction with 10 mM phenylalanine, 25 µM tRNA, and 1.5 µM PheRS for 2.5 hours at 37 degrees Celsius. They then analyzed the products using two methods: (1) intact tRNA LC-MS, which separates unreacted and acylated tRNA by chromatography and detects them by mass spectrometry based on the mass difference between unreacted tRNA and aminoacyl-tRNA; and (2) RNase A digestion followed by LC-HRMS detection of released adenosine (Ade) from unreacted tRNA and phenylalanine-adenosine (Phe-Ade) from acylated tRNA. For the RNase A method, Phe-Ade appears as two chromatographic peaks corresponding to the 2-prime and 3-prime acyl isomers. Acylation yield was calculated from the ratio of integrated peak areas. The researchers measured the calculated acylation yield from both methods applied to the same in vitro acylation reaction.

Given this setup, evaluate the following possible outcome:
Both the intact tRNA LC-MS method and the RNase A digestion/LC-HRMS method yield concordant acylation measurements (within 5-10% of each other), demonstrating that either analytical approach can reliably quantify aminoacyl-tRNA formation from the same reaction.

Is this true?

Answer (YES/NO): NO